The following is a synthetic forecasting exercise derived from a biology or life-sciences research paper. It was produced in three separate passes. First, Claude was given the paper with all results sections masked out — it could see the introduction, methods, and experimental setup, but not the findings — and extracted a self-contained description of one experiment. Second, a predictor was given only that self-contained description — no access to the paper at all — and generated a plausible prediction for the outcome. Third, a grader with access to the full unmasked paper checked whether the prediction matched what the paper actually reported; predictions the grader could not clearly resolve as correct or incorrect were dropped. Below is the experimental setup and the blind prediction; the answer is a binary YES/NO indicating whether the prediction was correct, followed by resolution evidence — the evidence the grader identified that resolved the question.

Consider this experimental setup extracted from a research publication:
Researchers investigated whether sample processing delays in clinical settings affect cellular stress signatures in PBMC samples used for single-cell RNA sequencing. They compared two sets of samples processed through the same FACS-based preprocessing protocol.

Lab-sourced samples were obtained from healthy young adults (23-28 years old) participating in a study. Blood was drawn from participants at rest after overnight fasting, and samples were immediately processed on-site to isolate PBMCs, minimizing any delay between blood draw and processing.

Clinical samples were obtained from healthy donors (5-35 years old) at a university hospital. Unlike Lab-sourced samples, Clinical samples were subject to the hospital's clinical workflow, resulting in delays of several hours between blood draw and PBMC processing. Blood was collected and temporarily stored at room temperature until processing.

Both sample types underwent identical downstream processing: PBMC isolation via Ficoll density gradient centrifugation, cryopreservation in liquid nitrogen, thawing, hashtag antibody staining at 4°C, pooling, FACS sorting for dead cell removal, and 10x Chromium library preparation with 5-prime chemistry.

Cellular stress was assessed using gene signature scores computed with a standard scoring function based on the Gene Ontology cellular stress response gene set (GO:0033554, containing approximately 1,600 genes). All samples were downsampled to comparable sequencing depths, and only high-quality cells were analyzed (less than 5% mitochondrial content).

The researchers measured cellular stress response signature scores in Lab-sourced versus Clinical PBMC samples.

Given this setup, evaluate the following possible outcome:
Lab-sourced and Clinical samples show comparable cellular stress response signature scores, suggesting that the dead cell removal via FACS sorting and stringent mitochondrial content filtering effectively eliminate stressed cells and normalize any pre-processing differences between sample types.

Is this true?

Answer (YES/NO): YES